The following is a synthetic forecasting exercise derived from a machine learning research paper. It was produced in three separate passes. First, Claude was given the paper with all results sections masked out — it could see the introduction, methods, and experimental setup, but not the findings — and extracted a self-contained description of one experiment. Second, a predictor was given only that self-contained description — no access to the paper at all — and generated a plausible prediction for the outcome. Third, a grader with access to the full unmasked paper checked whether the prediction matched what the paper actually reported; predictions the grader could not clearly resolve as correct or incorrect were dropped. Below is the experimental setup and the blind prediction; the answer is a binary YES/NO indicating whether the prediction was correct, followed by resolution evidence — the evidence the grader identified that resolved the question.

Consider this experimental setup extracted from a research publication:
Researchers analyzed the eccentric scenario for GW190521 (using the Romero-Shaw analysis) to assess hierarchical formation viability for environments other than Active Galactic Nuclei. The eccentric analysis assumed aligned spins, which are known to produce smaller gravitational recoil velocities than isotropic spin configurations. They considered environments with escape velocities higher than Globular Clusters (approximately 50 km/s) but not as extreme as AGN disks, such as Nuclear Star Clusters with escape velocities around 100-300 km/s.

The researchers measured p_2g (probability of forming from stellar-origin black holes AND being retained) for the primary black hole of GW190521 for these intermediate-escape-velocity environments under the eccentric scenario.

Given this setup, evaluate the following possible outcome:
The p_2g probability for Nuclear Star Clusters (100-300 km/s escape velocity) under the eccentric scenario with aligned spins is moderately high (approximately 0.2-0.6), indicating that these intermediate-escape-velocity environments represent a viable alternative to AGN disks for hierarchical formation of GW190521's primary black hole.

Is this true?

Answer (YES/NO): NO